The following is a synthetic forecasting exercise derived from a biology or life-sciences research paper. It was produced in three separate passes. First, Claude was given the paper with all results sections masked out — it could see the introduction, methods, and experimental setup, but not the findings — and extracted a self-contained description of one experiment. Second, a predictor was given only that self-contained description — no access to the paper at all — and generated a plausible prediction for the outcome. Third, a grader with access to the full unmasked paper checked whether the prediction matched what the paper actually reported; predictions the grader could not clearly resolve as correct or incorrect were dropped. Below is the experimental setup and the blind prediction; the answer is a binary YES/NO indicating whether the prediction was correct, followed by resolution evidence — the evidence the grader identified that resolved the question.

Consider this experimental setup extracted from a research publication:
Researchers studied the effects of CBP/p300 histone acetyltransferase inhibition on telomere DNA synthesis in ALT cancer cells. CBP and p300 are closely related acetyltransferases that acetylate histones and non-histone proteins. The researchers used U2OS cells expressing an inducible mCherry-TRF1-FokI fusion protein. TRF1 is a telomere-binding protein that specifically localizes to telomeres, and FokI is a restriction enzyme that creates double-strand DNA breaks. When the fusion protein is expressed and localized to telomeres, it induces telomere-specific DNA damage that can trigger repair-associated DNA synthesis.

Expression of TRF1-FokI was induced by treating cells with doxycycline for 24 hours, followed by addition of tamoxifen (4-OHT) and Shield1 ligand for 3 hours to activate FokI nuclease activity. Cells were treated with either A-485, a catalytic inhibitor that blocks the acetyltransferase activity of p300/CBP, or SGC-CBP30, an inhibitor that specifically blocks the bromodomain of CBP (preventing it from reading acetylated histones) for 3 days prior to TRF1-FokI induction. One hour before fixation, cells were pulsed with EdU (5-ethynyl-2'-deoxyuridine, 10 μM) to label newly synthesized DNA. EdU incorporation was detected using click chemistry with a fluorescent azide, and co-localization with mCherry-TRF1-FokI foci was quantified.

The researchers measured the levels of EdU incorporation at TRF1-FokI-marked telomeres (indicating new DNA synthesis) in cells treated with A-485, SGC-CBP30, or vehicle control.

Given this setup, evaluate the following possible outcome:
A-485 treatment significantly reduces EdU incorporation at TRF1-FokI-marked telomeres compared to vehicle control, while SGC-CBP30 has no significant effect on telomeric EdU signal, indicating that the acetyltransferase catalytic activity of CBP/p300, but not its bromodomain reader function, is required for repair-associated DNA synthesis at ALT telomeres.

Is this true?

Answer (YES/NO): NO